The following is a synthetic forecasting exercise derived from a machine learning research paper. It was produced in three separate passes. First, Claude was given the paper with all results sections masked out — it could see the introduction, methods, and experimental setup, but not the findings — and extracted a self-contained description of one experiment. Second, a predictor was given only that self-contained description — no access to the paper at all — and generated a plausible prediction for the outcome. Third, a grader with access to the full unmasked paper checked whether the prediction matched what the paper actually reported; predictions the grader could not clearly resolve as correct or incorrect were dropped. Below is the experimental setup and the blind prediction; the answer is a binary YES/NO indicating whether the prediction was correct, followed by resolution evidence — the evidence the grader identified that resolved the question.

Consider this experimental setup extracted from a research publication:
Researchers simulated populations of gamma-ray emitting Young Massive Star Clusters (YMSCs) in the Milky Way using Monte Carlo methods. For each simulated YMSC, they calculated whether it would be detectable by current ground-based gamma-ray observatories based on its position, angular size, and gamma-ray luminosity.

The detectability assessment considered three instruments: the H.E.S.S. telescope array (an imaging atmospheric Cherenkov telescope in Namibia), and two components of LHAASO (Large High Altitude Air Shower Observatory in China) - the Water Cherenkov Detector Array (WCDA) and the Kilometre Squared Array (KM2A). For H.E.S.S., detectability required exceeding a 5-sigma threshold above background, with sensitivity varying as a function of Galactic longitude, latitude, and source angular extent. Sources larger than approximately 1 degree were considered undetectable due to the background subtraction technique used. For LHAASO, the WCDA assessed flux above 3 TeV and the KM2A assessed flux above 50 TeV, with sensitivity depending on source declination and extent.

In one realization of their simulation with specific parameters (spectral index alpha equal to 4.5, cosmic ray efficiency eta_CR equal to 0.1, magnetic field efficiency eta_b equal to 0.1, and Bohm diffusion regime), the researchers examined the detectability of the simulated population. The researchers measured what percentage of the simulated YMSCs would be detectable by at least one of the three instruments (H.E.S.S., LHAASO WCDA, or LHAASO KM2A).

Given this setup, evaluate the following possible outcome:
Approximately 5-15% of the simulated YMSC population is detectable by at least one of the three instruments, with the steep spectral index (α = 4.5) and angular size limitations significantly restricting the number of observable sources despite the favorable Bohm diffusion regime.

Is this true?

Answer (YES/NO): NO